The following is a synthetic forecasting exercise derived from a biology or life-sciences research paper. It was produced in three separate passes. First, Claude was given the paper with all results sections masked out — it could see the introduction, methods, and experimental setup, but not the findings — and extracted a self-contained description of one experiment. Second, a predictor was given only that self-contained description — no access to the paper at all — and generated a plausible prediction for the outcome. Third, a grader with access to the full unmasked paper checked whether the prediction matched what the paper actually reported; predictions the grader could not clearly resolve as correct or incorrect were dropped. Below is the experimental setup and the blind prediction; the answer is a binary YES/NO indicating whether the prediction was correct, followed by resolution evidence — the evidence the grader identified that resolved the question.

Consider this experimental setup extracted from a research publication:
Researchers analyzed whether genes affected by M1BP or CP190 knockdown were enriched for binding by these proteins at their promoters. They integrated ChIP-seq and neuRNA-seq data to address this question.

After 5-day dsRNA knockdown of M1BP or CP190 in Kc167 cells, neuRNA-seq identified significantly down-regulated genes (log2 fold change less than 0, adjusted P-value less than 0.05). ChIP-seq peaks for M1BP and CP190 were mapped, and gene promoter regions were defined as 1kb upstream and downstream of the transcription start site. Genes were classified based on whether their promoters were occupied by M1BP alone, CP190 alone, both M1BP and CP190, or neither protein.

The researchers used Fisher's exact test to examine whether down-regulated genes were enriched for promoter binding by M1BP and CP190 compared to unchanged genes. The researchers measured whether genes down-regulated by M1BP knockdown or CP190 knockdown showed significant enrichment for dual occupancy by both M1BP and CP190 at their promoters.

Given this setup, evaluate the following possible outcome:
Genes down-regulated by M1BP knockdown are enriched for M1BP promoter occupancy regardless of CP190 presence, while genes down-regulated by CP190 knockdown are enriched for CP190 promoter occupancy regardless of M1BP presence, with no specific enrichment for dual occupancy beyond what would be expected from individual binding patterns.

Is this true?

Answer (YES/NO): NO